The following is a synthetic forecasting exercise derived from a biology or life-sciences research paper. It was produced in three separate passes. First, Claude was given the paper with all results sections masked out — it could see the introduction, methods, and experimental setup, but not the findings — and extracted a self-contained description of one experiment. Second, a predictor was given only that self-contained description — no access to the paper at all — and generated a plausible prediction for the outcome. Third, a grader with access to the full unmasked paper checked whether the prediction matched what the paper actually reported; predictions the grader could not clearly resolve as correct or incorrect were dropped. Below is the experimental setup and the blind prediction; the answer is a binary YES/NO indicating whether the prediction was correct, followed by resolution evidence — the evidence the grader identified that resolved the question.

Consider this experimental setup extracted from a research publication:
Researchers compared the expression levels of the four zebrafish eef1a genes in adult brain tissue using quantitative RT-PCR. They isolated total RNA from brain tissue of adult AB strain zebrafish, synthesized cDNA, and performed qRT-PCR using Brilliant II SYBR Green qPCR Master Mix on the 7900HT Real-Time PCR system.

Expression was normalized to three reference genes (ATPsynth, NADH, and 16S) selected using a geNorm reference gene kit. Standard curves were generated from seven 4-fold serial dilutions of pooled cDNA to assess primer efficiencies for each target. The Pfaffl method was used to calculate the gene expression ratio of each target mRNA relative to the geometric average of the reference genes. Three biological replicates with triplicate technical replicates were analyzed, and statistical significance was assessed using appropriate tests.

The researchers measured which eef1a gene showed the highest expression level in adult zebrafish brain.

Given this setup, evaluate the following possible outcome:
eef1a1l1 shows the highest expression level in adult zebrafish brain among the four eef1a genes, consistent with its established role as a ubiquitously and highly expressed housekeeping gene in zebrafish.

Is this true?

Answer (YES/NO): NO